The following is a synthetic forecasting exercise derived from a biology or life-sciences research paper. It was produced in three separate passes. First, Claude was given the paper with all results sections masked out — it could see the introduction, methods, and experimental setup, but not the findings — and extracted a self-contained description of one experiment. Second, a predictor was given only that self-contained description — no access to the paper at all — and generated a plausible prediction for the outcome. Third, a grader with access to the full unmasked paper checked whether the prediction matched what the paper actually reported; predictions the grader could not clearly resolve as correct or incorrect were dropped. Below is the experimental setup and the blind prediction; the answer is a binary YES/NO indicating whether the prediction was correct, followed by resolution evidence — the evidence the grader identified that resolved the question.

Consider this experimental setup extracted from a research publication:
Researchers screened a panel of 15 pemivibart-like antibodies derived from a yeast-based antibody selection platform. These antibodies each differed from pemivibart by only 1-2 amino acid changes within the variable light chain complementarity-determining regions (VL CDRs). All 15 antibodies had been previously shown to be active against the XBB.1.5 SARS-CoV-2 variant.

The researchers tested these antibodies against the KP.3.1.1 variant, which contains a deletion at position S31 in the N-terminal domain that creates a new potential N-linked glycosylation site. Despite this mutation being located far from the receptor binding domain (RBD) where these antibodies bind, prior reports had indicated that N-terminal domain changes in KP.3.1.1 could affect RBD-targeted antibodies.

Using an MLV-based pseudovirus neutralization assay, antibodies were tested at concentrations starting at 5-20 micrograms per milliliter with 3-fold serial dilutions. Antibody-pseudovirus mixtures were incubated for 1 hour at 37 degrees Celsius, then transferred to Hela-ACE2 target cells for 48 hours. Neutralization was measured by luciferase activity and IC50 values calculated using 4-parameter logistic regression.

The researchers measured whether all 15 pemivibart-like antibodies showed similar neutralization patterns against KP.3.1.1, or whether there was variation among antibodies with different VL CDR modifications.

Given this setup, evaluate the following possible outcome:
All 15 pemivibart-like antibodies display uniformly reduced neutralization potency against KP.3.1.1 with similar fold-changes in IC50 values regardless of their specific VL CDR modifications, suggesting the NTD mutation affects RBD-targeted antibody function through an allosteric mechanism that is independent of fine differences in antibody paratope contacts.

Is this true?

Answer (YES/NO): YES